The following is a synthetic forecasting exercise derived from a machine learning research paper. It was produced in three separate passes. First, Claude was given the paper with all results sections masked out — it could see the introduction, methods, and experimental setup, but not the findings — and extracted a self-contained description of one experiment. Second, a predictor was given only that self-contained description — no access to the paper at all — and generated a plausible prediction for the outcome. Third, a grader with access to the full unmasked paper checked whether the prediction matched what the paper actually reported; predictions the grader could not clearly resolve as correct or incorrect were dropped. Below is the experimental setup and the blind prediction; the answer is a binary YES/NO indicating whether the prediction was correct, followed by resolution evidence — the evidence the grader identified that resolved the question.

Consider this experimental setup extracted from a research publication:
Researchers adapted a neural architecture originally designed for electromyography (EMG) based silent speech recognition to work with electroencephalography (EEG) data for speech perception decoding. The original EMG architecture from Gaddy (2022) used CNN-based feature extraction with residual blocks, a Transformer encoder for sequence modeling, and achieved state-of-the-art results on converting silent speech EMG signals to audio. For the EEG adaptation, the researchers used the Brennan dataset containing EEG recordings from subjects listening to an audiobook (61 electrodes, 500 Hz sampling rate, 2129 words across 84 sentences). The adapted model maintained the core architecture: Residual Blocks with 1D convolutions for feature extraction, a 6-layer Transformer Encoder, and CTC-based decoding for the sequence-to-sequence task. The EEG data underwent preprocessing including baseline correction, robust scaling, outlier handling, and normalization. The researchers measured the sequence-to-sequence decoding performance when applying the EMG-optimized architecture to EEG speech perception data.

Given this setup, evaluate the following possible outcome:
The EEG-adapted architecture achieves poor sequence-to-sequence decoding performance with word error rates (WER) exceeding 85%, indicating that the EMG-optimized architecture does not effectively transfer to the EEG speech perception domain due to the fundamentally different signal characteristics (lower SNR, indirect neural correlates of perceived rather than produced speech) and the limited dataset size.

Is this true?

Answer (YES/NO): YES